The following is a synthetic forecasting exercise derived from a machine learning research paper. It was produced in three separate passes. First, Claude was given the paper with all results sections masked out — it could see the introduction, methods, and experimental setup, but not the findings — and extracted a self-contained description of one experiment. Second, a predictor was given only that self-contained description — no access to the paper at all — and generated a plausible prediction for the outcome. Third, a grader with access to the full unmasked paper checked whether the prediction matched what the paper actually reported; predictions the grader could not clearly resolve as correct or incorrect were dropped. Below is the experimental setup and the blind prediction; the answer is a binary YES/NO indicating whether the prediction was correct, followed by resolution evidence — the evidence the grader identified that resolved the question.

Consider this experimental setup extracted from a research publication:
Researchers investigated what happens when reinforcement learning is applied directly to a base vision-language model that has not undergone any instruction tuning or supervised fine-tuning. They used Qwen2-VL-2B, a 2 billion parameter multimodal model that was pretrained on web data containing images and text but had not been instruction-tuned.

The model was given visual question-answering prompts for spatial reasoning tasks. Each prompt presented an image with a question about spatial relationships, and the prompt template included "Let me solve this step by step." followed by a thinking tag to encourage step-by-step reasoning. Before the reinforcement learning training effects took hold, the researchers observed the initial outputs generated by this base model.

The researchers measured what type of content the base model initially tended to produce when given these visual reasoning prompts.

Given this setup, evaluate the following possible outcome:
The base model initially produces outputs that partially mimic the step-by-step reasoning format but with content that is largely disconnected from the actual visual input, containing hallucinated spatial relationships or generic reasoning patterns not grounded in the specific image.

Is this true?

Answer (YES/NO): NO